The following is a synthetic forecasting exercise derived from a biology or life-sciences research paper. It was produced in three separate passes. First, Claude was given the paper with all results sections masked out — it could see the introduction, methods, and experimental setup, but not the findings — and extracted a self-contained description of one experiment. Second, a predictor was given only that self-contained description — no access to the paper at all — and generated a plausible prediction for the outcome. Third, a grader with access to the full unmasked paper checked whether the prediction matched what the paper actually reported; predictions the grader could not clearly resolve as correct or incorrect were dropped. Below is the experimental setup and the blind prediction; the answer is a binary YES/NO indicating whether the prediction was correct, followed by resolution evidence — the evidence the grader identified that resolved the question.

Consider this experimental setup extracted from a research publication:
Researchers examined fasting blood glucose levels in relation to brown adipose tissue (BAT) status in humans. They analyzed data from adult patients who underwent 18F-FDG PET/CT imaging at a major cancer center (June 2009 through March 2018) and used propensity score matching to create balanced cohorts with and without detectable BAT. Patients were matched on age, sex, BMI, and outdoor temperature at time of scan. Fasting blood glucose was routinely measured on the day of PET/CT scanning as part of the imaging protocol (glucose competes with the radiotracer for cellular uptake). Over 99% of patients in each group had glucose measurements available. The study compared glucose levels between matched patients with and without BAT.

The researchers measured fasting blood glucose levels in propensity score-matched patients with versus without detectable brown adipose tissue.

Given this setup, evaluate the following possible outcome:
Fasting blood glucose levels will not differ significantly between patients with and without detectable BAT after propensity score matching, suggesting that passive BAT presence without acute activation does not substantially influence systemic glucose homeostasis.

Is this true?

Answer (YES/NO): NO